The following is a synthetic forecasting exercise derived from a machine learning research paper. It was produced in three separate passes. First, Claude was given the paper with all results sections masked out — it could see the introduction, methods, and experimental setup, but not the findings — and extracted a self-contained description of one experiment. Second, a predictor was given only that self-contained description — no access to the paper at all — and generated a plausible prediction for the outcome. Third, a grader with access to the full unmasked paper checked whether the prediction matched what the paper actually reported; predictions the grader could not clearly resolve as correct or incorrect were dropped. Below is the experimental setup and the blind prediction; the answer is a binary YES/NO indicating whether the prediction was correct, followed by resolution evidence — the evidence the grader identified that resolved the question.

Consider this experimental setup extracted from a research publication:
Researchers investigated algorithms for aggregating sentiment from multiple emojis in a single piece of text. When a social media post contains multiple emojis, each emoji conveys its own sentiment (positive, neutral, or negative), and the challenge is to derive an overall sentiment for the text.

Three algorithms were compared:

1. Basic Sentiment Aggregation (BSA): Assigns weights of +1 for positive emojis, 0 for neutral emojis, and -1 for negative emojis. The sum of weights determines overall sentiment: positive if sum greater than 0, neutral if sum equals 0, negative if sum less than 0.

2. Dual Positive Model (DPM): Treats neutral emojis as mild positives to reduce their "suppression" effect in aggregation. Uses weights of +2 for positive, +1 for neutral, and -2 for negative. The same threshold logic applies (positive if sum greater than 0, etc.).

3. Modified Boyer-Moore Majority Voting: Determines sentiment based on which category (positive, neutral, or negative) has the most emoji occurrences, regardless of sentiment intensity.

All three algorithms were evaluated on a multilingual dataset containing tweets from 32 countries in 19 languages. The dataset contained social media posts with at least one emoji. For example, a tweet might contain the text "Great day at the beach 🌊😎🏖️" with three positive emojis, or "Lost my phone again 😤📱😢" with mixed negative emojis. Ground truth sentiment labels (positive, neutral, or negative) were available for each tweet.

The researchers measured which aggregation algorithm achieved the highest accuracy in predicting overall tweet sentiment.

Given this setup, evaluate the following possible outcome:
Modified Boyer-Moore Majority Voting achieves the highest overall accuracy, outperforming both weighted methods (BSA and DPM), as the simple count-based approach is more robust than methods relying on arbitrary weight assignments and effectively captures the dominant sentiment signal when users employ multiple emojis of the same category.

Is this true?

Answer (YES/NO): NO